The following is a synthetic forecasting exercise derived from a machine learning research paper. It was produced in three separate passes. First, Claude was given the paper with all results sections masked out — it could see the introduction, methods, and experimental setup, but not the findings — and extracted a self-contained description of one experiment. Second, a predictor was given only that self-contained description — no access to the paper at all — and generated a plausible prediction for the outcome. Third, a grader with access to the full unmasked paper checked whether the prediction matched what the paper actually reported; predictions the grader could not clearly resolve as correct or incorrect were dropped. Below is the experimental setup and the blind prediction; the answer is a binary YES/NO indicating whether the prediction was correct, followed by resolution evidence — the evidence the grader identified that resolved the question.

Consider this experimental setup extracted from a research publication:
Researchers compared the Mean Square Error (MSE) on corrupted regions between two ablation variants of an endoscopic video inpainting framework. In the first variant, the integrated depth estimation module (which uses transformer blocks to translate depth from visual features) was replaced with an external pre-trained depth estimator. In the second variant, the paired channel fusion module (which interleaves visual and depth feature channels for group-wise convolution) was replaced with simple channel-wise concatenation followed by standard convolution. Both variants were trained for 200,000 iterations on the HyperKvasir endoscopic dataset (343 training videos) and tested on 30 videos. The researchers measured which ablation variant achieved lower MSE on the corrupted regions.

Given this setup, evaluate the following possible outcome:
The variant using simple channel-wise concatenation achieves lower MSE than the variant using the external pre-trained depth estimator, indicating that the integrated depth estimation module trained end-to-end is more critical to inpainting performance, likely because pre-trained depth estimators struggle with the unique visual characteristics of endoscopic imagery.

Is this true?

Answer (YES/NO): YES